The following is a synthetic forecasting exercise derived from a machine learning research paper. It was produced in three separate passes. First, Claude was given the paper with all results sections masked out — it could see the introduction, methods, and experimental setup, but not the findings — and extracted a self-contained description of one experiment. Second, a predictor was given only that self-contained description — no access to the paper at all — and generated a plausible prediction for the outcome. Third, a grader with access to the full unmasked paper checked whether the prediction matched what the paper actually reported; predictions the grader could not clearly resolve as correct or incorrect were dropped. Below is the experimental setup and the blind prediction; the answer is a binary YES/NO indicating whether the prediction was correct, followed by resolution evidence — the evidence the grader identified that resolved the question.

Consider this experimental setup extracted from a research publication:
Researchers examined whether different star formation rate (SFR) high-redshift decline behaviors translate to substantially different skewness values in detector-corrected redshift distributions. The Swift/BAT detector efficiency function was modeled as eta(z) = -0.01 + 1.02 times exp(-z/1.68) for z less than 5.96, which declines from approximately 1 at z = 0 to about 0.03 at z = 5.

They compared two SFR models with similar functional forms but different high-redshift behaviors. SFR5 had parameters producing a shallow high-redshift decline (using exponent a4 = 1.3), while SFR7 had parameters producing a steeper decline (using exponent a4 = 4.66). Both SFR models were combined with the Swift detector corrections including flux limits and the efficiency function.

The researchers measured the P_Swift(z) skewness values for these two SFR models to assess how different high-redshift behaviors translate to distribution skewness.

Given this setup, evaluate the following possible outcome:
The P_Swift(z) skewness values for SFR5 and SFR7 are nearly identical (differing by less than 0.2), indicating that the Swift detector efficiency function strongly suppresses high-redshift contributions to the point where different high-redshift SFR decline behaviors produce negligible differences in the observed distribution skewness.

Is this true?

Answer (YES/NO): NO